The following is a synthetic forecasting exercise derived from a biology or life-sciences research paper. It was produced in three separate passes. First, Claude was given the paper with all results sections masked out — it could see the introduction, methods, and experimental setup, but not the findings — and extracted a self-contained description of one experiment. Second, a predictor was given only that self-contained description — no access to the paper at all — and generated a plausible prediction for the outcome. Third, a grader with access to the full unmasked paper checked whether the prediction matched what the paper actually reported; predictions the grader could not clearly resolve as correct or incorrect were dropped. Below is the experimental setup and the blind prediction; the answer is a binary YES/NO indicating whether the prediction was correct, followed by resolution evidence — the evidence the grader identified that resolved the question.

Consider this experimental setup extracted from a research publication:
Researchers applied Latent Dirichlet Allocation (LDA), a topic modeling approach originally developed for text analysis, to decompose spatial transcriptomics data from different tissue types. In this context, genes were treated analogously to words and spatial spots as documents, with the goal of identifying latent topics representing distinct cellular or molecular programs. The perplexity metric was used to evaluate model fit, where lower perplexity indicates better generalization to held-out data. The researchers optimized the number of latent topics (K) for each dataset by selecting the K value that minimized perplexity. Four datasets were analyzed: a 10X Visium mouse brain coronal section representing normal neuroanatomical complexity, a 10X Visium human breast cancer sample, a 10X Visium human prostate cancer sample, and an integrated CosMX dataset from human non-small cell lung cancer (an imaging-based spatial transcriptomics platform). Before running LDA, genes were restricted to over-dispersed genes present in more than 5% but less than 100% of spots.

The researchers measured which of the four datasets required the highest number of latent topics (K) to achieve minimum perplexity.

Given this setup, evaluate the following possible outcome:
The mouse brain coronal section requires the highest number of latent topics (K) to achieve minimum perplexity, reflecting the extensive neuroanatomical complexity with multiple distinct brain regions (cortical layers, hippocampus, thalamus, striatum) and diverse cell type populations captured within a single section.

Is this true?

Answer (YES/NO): NO